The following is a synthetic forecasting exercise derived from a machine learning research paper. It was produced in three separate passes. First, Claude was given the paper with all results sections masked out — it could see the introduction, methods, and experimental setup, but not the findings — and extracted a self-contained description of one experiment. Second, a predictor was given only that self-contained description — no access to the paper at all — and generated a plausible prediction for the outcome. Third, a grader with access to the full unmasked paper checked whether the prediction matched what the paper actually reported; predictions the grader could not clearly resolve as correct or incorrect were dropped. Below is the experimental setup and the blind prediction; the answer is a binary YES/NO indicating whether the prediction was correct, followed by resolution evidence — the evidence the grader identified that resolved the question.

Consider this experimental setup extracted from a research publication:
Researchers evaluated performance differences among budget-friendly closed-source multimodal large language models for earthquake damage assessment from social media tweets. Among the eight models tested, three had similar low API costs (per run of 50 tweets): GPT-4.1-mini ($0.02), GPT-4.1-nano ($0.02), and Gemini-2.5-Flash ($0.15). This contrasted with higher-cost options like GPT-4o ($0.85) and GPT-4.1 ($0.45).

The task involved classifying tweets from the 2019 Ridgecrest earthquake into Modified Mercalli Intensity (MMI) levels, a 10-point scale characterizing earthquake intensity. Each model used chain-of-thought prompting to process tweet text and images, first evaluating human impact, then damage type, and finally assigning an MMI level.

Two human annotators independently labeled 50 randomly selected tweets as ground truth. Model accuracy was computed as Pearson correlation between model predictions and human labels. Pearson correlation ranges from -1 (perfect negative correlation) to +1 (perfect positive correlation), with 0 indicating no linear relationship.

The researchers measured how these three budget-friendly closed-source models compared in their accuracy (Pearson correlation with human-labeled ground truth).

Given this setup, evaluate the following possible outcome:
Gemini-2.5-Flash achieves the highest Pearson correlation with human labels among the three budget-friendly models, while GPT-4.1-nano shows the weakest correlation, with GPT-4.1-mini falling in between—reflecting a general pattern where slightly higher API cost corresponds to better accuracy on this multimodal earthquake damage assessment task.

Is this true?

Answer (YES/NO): YES